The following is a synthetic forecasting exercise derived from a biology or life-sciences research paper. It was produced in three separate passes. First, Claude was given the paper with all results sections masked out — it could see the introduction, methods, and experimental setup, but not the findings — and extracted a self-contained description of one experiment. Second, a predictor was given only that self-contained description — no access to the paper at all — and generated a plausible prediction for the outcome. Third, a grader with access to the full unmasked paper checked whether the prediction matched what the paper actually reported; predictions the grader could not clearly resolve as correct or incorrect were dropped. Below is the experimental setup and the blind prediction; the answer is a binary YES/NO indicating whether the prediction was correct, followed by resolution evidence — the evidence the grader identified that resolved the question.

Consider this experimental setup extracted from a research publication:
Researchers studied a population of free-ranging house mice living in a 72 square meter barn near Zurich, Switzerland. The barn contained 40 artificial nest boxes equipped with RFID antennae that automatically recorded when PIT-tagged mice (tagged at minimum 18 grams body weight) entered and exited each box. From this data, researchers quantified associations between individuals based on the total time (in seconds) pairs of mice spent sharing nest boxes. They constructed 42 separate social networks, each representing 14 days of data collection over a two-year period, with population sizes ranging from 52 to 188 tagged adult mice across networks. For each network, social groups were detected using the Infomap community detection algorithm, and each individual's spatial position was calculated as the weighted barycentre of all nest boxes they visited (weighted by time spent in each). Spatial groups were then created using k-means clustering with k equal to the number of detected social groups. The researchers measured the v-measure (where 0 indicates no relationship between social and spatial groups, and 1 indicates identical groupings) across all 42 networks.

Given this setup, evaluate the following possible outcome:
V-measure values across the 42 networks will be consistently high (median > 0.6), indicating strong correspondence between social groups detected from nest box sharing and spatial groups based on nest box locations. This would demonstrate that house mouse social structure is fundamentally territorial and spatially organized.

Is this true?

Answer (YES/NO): YES